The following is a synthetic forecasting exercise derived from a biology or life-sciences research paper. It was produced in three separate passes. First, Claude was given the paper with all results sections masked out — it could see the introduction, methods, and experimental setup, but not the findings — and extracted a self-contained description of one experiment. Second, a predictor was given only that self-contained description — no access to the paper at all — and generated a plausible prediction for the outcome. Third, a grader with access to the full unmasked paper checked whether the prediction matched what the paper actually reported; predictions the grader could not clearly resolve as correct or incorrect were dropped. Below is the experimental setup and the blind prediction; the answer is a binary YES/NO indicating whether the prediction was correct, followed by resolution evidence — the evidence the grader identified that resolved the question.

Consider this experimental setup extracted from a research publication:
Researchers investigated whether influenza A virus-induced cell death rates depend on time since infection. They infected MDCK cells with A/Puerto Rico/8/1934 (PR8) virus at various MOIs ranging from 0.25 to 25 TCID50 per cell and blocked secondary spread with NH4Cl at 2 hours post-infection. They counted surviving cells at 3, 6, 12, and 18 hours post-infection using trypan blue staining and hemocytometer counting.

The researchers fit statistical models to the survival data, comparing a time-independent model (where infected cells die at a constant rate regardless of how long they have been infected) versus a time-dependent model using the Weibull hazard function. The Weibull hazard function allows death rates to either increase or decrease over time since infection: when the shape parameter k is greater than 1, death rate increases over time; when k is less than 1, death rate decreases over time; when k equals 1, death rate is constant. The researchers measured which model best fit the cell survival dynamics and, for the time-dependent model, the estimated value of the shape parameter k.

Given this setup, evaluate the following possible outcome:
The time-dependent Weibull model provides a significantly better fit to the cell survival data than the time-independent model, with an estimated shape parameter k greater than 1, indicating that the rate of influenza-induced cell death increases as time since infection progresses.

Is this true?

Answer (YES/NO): NO